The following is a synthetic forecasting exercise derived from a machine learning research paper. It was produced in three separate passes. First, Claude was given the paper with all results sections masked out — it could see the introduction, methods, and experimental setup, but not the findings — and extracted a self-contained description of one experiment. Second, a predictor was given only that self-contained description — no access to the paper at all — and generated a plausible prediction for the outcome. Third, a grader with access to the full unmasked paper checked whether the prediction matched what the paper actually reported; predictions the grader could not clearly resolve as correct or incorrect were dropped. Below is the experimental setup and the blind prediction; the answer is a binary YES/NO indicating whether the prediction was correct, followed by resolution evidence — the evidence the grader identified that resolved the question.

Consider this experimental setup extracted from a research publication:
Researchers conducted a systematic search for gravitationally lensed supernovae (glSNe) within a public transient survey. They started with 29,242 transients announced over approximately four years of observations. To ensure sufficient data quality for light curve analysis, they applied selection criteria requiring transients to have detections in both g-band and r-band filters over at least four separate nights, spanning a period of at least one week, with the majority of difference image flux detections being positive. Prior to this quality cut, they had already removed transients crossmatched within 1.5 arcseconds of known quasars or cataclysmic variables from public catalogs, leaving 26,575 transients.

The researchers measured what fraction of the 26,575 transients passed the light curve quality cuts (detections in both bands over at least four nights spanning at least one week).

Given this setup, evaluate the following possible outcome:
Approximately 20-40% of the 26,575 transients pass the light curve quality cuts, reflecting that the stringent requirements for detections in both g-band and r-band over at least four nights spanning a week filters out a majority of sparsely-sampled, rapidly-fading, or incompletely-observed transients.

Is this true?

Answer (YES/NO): NO